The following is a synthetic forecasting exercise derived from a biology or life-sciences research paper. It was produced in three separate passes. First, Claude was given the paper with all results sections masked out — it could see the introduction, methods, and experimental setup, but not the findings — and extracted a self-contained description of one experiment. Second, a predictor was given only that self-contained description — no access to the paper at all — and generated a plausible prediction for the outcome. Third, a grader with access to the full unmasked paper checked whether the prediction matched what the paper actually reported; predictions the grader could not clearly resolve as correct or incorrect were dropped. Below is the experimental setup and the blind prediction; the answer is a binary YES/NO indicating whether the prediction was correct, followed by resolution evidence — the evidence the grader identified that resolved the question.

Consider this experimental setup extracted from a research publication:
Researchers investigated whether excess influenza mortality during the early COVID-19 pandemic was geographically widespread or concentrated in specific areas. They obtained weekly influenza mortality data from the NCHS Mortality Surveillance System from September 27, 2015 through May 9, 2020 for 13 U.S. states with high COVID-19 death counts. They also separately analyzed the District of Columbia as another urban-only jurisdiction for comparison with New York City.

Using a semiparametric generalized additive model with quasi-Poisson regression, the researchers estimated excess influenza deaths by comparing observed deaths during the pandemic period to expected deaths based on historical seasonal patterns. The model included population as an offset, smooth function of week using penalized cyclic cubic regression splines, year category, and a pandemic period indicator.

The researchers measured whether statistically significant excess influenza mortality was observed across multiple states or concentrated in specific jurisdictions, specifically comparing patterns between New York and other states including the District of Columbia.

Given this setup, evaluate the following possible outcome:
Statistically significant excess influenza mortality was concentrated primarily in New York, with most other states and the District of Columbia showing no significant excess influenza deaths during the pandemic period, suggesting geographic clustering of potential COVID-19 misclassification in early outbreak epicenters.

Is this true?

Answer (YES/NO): YES